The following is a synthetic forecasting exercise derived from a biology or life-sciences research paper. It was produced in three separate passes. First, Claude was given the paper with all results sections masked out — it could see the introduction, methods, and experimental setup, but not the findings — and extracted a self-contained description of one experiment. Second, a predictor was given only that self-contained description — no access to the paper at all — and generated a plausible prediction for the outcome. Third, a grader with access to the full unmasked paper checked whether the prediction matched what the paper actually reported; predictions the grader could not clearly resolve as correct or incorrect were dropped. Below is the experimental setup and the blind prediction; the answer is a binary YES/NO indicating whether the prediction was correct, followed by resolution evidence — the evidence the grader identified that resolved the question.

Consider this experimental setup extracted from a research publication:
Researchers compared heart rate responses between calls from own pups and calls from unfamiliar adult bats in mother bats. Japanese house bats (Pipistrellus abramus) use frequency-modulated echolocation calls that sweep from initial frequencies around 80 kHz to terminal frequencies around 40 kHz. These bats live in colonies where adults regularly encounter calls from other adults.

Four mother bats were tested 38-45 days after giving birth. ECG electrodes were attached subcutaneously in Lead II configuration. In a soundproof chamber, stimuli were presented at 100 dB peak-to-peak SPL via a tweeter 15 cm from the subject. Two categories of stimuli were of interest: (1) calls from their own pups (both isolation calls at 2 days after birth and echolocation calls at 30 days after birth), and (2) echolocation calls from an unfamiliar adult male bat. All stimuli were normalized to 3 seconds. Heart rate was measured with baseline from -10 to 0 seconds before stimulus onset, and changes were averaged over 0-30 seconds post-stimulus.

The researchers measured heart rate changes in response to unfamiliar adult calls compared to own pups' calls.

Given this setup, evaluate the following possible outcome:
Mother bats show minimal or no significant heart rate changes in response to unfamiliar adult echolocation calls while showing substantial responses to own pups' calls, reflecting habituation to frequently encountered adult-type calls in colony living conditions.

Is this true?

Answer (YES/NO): NO